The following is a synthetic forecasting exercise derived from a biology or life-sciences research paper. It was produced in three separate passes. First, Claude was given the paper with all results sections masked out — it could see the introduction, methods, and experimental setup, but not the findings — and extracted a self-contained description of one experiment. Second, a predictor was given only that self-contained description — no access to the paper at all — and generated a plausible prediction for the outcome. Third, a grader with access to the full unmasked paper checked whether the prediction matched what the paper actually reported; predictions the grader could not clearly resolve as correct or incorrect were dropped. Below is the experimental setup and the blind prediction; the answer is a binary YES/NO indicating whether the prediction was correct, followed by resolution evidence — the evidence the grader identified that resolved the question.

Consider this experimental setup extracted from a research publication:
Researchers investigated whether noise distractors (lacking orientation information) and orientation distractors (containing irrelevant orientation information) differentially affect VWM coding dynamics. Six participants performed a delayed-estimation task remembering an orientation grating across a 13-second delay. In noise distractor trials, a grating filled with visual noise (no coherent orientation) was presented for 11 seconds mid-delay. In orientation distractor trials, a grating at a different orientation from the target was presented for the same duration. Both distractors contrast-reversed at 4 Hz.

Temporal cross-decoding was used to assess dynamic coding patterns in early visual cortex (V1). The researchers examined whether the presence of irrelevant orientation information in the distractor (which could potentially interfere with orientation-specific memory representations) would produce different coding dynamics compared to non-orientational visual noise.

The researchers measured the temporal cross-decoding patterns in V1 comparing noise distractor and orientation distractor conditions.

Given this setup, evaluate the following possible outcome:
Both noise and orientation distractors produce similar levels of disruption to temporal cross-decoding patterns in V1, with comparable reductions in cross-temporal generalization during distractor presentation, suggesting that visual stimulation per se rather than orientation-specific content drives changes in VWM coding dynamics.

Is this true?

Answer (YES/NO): NO